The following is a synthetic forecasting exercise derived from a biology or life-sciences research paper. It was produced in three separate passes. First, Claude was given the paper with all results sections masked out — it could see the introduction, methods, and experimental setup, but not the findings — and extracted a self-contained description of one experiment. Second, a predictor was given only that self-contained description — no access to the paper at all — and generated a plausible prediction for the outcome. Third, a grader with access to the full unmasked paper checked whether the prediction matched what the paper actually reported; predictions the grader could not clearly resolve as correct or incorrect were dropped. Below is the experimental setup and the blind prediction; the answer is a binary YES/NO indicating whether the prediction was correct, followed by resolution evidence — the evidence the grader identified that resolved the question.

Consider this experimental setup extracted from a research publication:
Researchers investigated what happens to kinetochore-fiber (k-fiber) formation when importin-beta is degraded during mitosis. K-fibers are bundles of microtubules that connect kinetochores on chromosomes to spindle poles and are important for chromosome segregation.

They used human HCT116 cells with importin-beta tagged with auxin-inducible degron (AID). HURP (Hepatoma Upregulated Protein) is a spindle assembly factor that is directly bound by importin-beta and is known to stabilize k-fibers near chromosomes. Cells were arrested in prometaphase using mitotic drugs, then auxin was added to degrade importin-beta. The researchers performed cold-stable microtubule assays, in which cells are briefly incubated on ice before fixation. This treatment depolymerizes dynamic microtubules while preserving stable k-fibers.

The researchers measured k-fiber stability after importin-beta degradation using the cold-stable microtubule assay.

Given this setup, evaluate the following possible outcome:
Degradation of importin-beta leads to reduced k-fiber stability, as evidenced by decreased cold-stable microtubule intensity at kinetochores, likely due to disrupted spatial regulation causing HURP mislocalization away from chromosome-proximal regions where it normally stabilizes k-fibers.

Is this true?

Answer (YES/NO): NO